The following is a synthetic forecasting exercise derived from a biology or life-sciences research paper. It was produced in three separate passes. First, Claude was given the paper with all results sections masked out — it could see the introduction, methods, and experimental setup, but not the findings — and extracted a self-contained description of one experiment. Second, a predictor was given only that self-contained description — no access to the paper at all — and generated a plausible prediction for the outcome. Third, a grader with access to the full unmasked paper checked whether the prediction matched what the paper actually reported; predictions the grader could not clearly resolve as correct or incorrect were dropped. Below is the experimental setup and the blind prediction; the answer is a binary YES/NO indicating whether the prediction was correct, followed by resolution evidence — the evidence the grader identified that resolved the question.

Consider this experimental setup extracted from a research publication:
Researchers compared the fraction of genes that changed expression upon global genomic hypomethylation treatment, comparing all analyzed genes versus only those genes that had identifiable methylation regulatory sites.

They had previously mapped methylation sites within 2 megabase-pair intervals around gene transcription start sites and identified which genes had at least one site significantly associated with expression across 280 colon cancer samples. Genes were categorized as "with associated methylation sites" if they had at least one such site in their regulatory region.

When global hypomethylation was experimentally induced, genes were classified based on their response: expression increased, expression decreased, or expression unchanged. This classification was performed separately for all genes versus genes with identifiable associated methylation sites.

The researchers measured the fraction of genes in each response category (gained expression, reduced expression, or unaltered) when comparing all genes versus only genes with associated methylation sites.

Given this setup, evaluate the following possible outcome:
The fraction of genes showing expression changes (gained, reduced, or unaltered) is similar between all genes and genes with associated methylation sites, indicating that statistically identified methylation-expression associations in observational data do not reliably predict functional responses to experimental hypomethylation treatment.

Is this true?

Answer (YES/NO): YES